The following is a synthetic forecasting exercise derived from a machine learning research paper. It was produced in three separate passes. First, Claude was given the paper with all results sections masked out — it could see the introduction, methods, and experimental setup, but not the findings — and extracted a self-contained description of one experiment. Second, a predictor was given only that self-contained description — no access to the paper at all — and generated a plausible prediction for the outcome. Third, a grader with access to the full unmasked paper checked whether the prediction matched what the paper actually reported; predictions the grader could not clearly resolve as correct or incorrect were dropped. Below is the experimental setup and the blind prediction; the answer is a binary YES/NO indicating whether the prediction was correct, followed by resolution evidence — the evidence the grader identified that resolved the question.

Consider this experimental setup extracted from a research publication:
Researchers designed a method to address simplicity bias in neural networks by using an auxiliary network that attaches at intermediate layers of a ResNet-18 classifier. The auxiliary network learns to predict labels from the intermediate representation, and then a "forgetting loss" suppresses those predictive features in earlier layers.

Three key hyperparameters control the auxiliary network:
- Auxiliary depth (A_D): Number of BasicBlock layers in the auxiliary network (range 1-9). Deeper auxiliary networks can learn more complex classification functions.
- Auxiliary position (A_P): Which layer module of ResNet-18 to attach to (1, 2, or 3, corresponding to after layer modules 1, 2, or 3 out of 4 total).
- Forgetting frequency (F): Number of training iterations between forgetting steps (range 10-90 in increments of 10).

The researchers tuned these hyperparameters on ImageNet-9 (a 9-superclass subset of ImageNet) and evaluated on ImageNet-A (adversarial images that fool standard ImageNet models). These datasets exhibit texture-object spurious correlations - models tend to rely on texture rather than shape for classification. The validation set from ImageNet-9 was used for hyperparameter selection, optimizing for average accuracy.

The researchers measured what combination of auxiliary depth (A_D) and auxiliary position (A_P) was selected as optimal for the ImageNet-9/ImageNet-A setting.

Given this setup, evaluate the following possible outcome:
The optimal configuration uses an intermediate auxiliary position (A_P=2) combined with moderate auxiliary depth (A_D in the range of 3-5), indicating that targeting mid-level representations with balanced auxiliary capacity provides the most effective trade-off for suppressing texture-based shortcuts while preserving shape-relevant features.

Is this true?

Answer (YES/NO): NO